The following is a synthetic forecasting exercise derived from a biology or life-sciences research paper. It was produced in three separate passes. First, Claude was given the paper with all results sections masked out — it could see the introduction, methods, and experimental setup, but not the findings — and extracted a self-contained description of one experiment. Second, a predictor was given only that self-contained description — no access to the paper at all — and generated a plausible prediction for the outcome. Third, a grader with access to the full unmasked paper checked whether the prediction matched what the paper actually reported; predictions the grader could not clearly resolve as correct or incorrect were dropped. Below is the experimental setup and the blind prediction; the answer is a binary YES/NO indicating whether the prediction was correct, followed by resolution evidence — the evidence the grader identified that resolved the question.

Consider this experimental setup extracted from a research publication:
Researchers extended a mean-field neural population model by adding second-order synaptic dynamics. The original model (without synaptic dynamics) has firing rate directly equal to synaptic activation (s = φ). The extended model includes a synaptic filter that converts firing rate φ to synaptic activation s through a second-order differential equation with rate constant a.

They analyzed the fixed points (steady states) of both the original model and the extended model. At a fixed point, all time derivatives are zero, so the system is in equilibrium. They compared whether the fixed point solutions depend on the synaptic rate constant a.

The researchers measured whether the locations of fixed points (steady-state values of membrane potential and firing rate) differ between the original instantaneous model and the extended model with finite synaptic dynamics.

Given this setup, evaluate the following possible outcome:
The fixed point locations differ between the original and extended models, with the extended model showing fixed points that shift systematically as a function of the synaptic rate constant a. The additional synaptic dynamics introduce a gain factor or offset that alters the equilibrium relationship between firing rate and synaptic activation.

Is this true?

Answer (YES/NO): NO